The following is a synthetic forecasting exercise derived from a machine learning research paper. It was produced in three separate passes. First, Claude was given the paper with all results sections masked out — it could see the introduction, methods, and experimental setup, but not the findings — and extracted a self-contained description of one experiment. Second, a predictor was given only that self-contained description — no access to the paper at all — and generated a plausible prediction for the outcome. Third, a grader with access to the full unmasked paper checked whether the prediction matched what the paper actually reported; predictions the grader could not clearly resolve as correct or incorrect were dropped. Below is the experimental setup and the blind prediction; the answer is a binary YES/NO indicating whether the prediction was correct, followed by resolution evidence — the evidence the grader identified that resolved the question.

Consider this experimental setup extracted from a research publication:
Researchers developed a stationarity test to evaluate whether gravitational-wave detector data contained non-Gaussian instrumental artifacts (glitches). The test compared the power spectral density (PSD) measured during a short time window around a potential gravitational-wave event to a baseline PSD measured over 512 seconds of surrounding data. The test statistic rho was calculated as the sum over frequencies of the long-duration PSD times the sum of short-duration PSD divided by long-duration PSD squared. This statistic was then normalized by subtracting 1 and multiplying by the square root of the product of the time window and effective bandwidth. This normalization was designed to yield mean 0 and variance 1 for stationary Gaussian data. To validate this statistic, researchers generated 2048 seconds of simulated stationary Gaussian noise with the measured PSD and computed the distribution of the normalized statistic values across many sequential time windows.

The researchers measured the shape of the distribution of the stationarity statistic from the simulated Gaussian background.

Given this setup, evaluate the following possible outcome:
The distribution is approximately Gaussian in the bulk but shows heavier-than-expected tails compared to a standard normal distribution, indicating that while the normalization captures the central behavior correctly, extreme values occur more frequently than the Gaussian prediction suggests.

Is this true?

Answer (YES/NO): NO